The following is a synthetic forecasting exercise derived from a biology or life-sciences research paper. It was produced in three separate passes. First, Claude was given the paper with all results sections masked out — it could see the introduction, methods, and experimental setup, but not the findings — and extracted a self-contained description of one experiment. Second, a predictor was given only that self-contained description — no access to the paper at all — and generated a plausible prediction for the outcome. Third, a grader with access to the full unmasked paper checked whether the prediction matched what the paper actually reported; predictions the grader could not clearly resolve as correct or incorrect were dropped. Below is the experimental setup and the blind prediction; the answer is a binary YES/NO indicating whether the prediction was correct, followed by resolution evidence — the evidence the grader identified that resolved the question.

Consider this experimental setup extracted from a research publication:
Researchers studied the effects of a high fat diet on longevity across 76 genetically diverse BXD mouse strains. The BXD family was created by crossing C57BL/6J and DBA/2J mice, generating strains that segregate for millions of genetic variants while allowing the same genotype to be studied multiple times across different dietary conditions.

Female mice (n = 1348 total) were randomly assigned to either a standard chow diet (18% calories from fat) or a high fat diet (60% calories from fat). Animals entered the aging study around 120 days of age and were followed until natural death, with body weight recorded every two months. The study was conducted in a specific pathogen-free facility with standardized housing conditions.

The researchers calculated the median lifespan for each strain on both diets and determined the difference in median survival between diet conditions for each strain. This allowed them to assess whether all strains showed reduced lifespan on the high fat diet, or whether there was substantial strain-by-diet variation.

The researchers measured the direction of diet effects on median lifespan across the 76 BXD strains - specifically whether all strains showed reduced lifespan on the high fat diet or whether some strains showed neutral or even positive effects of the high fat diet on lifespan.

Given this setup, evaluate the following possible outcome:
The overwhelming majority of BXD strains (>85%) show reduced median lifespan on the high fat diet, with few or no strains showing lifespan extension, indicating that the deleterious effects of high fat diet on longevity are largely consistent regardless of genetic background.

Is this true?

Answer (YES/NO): NO